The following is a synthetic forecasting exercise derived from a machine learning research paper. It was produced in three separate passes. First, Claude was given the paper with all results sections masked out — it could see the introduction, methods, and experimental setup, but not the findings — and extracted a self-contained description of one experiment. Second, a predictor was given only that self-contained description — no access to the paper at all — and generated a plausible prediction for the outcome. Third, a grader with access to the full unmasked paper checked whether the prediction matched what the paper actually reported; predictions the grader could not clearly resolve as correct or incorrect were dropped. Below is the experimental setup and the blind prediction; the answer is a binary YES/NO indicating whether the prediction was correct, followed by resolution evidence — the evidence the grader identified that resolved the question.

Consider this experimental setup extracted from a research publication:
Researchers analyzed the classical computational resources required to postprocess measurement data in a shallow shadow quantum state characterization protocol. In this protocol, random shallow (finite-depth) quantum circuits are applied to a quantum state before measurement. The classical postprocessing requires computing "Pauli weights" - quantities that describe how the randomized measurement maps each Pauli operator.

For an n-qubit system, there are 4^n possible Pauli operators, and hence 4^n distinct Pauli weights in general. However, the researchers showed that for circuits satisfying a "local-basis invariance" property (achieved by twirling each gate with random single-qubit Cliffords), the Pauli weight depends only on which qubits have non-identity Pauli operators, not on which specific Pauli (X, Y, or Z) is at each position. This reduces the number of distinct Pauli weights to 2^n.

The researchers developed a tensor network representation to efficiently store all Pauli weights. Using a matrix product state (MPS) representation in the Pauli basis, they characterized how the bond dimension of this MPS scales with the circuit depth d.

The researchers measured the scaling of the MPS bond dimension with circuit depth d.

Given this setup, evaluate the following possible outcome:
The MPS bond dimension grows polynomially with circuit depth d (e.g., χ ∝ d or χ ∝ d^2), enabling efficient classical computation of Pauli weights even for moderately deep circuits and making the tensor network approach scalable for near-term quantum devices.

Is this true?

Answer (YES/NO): NO